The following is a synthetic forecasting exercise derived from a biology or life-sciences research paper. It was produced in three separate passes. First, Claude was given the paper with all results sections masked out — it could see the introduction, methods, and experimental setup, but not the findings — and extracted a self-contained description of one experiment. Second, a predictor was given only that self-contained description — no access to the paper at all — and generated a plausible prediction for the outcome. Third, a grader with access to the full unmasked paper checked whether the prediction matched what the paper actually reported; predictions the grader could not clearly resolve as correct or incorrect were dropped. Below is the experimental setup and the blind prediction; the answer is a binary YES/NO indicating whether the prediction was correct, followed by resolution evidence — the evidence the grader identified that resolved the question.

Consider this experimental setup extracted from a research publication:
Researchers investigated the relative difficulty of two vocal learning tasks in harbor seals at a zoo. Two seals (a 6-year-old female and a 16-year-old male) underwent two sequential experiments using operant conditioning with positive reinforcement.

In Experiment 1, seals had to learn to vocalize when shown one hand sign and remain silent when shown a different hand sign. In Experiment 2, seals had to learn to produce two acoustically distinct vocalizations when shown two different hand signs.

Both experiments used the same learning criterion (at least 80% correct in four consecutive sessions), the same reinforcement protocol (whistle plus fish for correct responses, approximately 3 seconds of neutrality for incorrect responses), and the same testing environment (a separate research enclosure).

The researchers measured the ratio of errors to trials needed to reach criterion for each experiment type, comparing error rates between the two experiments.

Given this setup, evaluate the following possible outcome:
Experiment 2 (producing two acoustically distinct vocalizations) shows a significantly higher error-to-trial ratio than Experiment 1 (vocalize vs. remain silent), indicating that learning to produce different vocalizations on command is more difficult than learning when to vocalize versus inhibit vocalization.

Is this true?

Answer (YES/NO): NO